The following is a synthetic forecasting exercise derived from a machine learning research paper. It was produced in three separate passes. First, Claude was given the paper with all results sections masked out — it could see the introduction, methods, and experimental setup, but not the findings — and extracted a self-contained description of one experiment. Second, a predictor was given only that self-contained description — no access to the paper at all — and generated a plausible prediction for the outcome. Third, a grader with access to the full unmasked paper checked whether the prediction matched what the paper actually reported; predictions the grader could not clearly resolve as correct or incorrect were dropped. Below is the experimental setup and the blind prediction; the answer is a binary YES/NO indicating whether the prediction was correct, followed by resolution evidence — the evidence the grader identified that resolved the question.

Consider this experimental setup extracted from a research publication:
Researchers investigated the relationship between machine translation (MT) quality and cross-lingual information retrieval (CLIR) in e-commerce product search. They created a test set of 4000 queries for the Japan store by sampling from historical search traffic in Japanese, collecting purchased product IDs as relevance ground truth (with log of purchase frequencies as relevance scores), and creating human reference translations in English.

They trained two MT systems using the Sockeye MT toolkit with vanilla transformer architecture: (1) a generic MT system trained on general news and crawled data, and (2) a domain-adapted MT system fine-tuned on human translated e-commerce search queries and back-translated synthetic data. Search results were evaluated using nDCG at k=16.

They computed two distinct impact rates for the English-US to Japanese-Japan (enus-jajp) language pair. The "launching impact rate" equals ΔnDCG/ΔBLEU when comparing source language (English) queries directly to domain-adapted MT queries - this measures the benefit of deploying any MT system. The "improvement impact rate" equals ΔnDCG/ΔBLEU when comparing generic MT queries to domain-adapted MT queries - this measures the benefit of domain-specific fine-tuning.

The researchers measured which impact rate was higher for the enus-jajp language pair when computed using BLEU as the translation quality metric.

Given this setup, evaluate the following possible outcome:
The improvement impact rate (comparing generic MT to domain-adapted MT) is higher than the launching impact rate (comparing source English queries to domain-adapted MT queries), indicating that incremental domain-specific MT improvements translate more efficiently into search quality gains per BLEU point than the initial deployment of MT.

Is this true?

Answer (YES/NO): YES